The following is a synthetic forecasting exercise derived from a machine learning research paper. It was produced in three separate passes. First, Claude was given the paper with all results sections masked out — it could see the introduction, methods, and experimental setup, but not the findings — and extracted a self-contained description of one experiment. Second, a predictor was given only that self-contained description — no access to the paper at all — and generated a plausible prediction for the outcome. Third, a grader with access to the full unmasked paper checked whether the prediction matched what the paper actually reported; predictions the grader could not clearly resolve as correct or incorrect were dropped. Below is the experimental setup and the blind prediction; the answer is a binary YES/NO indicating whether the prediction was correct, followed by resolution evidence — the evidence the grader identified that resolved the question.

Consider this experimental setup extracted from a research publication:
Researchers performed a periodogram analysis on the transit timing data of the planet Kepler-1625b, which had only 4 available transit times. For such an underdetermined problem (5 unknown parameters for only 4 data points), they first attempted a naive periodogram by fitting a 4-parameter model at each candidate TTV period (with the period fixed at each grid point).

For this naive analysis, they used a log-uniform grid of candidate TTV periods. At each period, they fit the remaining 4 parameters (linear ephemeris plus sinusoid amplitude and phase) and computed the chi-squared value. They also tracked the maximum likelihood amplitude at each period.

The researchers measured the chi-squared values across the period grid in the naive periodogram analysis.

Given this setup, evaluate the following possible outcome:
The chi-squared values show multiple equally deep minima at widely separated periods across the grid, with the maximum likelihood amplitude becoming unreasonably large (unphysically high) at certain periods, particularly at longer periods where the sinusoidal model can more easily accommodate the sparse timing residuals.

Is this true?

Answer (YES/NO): NO